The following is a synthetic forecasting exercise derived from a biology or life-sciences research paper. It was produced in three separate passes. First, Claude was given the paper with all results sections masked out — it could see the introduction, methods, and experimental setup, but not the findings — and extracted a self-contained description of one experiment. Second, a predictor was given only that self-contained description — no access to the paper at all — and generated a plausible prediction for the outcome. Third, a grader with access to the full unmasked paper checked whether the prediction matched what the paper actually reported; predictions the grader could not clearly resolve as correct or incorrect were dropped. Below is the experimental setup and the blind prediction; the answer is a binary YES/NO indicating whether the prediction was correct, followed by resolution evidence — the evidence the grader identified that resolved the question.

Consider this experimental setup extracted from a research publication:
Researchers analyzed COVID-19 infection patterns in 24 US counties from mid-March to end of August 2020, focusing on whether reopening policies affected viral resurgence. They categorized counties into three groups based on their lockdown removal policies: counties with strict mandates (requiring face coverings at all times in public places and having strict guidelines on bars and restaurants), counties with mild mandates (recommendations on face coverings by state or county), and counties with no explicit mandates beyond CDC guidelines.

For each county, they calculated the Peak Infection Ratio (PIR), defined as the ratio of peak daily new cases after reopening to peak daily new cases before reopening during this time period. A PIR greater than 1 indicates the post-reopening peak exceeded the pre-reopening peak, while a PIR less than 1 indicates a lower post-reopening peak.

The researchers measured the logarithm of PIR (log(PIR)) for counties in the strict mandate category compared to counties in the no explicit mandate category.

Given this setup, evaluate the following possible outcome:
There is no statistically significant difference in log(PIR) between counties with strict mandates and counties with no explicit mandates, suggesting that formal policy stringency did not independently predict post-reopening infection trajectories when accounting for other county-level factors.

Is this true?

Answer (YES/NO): NO